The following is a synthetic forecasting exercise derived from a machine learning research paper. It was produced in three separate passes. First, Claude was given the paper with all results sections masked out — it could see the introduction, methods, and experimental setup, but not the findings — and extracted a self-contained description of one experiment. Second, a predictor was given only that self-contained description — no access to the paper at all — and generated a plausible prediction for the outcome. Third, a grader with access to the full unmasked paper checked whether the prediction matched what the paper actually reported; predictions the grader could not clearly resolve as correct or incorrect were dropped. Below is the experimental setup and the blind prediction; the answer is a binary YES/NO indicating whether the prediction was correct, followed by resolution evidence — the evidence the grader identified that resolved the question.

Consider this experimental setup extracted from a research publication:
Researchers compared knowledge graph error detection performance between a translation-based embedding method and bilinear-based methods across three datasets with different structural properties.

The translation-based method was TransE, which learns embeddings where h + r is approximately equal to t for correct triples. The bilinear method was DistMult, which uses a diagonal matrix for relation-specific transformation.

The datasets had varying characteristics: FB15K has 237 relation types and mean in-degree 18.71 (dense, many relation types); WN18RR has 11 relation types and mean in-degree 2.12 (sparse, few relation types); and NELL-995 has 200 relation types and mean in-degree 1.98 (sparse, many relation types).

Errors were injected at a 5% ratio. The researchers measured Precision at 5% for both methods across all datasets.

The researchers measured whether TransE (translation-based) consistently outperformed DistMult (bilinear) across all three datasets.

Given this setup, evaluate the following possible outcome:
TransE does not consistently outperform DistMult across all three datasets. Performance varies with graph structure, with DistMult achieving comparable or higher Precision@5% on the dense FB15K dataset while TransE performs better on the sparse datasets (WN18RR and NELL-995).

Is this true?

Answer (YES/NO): NO